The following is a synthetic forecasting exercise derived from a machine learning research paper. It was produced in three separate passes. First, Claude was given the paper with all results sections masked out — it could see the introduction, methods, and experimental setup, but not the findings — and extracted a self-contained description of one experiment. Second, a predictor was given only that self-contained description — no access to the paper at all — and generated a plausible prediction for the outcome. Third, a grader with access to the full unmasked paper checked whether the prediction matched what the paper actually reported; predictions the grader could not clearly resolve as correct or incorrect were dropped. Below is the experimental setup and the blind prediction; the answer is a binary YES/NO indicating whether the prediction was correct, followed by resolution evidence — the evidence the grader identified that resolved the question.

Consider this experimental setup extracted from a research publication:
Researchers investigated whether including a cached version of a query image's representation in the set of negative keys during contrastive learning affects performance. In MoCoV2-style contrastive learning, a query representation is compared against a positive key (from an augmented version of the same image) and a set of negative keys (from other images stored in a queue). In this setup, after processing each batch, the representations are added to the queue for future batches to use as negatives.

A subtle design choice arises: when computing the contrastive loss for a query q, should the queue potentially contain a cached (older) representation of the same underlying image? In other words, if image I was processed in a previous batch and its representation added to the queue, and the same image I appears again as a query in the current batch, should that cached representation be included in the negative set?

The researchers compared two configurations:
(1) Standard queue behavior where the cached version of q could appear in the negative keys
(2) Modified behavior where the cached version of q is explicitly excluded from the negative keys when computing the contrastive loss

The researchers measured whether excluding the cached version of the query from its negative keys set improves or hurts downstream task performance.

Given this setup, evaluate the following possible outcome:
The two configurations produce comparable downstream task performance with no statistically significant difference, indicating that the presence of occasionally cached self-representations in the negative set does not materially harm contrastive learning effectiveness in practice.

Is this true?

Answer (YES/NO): NO